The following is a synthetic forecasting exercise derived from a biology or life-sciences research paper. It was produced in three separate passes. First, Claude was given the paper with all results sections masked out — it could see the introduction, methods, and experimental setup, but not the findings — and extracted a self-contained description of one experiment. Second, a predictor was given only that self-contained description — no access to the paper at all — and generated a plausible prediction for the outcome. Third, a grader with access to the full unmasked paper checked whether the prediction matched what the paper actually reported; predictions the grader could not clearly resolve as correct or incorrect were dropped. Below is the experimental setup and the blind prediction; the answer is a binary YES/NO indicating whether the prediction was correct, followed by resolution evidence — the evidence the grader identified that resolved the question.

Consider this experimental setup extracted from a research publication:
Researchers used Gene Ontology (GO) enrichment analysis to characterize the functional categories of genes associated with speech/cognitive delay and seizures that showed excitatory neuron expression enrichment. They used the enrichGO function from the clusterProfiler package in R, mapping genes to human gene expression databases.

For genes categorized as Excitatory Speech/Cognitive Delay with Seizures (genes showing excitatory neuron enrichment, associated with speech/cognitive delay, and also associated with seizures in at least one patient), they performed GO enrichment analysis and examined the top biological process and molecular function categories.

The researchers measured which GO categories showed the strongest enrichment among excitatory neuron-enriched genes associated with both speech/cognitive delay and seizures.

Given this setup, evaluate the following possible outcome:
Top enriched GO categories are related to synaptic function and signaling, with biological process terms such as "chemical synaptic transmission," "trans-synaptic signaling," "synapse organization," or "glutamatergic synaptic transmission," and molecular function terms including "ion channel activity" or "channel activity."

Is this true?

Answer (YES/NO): YES